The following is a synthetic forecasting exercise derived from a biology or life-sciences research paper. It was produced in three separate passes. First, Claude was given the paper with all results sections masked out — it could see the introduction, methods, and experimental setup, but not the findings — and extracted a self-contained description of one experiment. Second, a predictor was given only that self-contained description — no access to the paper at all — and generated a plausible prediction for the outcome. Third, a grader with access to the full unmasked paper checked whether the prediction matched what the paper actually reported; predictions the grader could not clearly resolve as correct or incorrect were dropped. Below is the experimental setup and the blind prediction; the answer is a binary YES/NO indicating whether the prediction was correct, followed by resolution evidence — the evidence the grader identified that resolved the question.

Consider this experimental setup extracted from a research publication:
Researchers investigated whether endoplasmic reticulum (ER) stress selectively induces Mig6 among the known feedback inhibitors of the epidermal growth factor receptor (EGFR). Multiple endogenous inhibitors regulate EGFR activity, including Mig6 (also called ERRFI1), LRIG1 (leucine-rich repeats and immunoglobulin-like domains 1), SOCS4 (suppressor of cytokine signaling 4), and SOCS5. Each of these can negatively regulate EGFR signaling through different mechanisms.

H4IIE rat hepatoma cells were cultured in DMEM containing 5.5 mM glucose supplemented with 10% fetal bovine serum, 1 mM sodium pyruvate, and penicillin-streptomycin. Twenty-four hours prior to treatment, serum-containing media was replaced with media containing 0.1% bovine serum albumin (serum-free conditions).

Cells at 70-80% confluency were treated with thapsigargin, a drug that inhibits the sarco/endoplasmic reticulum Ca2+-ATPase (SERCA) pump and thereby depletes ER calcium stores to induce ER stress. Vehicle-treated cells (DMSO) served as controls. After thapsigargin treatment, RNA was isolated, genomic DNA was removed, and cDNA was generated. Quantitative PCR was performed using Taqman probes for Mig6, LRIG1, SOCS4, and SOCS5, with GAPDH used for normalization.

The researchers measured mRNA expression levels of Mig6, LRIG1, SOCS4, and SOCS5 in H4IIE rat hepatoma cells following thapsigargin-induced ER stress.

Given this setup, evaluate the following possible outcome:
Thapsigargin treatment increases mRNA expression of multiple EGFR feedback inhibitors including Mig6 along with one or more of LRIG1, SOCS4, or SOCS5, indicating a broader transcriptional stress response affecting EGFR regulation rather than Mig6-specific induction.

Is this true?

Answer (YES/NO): NO